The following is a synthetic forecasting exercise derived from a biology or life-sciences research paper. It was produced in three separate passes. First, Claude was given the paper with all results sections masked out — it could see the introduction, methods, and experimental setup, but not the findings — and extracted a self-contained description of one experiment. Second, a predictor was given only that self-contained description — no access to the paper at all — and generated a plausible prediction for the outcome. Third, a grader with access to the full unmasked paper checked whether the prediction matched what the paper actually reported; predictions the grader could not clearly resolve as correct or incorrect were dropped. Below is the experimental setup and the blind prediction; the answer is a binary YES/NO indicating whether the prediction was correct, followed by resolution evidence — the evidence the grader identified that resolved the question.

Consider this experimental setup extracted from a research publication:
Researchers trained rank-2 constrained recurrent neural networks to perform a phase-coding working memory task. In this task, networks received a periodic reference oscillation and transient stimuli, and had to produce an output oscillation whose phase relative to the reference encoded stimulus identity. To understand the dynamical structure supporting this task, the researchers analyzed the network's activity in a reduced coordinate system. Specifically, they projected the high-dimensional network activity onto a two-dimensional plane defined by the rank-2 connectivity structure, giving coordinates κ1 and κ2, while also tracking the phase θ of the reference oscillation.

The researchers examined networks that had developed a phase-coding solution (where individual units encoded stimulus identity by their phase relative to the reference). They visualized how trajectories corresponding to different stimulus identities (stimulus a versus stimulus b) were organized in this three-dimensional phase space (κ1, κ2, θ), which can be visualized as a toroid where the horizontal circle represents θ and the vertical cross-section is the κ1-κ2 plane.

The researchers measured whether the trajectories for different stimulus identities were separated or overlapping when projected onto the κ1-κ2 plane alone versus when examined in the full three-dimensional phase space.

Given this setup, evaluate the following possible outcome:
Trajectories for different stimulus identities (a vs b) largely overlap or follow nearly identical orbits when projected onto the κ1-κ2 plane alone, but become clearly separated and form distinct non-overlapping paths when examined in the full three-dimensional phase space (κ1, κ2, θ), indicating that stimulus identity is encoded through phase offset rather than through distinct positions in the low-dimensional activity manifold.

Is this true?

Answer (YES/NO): YES